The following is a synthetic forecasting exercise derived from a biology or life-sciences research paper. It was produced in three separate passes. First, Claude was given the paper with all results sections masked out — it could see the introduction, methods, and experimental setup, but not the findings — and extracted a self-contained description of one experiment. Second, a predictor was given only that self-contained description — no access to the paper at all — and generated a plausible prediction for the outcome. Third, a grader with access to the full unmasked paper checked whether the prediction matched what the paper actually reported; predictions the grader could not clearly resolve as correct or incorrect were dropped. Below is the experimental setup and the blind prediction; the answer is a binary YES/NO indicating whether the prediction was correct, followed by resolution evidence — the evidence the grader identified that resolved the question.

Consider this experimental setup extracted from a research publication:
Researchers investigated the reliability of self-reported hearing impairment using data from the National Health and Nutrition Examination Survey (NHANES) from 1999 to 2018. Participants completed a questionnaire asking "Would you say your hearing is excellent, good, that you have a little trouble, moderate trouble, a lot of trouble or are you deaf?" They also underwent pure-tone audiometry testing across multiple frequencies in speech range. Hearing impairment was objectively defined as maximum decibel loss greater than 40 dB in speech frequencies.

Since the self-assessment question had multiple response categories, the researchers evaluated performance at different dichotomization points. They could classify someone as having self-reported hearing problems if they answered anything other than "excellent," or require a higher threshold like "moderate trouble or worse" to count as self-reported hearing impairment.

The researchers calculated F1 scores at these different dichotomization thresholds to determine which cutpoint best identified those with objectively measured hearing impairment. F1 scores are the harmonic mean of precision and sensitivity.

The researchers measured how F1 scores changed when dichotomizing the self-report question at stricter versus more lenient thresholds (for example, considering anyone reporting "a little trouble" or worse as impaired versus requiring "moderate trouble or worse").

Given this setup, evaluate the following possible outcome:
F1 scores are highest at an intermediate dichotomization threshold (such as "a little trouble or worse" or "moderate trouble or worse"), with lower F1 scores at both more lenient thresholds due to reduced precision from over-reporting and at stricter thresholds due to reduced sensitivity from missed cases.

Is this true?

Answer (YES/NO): NO